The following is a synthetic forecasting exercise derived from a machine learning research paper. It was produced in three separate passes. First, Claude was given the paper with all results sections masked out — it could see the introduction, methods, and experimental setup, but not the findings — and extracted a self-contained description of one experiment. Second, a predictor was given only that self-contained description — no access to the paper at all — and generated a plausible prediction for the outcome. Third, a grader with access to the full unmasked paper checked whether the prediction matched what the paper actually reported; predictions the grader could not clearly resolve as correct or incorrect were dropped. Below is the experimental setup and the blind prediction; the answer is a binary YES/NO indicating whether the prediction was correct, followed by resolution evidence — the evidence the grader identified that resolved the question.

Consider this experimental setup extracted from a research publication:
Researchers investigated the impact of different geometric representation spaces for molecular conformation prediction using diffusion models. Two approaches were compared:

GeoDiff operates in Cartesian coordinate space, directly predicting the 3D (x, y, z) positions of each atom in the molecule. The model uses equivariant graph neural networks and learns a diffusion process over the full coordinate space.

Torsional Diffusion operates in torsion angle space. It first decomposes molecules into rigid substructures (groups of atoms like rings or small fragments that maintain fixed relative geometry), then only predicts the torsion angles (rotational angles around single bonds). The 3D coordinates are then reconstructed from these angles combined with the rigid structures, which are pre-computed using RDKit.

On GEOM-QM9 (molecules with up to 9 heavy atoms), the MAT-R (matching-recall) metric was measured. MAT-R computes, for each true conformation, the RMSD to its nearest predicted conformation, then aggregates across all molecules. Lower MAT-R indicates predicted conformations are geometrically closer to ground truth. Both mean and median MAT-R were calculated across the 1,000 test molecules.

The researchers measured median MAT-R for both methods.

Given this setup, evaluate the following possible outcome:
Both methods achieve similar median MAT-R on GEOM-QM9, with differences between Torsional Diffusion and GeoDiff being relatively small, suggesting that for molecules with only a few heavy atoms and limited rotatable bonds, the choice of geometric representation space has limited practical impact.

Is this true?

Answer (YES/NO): NO